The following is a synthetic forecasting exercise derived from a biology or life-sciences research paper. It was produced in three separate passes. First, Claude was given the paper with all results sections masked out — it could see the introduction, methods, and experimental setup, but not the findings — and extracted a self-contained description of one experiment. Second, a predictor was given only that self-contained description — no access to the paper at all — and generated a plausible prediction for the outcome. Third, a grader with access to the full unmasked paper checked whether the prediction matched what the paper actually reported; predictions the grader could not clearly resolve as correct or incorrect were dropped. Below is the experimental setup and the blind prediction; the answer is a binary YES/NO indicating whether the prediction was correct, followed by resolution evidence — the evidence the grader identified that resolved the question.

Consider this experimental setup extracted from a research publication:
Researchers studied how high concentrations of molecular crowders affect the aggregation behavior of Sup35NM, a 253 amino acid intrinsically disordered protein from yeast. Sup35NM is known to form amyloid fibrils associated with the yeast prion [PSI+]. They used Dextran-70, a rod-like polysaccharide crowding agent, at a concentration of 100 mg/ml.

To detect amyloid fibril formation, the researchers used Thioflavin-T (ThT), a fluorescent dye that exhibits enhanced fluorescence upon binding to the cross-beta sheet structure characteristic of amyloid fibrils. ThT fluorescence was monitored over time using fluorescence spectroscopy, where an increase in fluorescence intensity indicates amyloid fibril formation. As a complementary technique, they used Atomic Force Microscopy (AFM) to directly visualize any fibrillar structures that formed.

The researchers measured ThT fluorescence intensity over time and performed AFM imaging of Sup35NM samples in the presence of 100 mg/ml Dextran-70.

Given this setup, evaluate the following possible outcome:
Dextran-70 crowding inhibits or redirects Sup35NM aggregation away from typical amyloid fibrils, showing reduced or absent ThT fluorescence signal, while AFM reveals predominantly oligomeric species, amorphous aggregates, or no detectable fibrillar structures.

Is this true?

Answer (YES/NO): NO